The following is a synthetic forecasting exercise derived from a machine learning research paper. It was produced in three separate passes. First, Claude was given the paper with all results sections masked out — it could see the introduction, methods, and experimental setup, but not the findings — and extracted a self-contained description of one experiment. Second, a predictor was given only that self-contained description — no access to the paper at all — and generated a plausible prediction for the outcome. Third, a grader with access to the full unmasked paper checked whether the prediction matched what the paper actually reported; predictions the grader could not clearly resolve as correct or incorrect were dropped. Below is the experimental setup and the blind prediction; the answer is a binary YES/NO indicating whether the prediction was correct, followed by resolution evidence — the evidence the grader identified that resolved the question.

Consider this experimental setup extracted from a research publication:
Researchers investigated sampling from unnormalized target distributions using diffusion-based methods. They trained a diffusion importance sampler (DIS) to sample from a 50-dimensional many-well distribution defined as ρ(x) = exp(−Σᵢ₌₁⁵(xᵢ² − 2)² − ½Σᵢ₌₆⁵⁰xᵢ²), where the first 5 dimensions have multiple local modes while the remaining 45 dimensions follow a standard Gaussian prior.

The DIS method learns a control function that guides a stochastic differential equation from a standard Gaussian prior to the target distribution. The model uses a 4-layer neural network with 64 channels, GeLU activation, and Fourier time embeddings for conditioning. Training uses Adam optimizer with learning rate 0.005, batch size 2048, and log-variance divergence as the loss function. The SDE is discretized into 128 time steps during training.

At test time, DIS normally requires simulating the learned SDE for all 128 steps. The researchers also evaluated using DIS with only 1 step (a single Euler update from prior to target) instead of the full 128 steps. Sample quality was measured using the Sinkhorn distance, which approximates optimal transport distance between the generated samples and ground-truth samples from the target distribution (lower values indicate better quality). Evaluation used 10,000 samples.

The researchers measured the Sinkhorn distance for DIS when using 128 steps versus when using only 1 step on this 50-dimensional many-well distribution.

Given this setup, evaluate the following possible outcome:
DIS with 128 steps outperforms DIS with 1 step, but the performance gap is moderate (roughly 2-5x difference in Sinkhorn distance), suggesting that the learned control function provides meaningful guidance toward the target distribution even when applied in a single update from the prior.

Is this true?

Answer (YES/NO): YES